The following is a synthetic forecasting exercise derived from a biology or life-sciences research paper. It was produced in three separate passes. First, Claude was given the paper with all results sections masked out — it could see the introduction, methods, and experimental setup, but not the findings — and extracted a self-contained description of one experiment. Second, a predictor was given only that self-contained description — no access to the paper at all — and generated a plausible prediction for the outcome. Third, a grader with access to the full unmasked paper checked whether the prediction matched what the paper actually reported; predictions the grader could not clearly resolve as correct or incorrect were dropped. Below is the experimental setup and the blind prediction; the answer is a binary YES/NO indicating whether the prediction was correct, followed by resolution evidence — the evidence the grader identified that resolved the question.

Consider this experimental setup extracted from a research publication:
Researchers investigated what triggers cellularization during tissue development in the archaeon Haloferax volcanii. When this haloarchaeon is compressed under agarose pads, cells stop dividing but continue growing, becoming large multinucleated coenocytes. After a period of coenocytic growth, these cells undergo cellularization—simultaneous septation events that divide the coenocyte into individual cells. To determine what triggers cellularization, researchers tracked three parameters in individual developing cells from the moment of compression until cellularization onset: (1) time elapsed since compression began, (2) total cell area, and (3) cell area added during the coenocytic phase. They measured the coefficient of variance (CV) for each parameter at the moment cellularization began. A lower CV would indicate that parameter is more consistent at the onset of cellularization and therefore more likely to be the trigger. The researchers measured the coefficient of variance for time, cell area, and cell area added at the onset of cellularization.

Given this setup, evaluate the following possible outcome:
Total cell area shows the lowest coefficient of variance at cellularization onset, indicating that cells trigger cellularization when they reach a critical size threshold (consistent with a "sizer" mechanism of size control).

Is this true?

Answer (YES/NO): YES